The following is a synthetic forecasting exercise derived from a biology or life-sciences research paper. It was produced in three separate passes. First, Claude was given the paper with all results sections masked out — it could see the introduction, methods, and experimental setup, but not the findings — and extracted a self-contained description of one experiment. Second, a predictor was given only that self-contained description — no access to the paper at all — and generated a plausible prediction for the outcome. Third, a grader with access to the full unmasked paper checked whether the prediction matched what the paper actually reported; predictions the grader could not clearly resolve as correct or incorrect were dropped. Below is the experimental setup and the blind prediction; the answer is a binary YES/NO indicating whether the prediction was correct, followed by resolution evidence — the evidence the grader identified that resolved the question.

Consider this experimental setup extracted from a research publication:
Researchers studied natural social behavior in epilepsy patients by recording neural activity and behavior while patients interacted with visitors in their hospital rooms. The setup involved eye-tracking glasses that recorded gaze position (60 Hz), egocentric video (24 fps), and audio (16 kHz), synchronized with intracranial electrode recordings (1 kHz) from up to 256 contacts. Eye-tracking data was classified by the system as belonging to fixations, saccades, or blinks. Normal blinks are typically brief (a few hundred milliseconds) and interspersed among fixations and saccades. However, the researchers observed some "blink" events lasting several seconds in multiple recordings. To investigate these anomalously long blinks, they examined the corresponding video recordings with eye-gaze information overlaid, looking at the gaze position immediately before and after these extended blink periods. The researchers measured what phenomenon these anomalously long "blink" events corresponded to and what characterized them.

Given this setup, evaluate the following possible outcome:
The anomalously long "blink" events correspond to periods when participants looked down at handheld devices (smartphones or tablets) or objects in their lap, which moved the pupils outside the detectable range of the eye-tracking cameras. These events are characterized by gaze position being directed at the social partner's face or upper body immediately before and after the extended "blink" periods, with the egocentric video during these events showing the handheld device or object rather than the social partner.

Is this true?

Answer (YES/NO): NO